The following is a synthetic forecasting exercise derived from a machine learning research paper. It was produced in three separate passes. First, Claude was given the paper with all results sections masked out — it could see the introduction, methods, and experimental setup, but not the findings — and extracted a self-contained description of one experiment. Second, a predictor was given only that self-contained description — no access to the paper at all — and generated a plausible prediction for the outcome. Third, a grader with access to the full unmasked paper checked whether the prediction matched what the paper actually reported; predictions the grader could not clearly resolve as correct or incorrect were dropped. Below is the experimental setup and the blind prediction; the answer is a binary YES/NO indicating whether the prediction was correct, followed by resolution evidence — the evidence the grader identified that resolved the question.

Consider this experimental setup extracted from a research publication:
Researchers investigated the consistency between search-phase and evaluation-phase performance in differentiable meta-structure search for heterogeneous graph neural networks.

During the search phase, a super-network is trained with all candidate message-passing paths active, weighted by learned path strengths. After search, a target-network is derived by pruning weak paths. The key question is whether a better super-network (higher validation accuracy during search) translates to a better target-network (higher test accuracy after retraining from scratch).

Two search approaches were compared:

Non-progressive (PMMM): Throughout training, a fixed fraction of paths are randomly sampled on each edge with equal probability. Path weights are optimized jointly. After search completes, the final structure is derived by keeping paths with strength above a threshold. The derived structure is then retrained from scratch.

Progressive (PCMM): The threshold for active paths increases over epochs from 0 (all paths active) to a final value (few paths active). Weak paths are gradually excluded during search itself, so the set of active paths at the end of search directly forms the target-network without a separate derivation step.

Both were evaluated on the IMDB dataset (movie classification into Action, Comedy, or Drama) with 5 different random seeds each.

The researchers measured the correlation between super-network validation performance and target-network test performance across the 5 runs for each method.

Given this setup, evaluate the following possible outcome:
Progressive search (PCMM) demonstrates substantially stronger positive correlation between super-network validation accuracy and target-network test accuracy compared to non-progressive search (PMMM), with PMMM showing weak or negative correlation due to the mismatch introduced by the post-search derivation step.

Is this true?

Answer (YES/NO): NO